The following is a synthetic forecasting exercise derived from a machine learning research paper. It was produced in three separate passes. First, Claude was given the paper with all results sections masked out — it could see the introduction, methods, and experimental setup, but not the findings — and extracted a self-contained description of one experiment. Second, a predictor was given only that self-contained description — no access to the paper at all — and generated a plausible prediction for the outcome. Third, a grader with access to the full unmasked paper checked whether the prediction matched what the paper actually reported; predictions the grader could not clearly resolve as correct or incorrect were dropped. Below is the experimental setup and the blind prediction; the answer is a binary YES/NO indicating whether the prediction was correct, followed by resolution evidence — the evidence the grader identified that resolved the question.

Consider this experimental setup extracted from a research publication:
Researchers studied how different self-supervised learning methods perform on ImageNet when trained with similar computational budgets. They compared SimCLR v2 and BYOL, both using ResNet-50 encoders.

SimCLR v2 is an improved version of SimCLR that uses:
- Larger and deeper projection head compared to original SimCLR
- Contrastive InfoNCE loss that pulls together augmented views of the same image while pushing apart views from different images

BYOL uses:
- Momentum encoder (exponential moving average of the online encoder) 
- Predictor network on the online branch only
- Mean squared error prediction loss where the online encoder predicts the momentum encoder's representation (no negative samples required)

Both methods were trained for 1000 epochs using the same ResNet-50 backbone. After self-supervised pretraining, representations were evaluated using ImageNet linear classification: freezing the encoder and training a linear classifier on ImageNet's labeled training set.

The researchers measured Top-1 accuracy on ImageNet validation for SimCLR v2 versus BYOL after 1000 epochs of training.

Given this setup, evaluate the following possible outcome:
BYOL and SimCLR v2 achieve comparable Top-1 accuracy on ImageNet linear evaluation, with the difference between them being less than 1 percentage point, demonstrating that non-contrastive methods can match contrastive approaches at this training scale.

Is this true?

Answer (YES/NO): NO